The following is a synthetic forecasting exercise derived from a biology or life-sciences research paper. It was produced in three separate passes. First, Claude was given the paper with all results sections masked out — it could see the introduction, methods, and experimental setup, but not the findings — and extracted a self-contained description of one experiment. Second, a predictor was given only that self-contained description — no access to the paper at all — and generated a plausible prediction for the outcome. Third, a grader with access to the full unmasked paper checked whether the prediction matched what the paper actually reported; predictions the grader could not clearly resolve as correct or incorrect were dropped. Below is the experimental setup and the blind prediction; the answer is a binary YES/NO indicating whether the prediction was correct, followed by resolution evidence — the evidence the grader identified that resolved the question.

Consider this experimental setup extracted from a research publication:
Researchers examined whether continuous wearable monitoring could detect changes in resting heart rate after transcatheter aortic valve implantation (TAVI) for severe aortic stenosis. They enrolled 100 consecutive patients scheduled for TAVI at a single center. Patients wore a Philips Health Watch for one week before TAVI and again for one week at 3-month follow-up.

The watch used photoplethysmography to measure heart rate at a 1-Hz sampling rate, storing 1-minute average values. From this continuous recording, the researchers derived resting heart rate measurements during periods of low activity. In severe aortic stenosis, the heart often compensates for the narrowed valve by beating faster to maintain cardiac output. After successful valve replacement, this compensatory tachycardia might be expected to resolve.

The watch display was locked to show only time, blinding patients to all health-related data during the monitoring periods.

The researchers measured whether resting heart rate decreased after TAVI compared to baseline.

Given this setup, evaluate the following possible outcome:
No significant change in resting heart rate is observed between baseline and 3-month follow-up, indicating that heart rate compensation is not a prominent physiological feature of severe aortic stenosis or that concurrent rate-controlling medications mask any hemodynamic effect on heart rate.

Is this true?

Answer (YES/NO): YES